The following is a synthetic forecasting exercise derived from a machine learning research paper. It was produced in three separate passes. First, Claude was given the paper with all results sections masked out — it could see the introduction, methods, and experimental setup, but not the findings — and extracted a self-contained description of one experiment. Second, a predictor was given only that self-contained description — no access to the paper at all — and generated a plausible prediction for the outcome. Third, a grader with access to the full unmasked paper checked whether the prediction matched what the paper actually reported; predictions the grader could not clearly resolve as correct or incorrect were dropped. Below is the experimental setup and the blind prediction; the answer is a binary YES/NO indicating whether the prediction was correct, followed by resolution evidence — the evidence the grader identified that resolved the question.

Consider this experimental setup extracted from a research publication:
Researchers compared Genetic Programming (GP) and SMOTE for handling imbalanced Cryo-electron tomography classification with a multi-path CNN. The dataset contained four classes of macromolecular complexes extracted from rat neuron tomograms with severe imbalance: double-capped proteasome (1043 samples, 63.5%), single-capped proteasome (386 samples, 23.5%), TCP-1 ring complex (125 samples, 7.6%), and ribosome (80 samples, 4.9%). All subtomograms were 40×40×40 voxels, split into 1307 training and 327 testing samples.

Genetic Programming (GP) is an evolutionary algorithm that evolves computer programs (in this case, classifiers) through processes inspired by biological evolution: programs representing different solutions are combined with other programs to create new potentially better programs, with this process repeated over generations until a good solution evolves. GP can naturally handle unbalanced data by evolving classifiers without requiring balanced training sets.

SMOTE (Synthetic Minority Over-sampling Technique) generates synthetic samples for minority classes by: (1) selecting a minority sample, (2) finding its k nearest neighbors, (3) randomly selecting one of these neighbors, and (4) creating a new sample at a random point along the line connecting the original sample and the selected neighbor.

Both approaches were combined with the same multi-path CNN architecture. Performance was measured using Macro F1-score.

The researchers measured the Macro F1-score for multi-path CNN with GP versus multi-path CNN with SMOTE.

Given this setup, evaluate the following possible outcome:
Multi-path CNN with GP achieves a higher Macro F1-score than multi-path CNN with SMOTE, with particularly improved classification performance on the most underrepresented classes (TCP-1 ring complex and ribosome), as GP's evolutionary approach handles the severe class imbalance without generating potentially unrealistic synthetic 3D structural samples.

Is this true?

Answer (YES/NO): NO